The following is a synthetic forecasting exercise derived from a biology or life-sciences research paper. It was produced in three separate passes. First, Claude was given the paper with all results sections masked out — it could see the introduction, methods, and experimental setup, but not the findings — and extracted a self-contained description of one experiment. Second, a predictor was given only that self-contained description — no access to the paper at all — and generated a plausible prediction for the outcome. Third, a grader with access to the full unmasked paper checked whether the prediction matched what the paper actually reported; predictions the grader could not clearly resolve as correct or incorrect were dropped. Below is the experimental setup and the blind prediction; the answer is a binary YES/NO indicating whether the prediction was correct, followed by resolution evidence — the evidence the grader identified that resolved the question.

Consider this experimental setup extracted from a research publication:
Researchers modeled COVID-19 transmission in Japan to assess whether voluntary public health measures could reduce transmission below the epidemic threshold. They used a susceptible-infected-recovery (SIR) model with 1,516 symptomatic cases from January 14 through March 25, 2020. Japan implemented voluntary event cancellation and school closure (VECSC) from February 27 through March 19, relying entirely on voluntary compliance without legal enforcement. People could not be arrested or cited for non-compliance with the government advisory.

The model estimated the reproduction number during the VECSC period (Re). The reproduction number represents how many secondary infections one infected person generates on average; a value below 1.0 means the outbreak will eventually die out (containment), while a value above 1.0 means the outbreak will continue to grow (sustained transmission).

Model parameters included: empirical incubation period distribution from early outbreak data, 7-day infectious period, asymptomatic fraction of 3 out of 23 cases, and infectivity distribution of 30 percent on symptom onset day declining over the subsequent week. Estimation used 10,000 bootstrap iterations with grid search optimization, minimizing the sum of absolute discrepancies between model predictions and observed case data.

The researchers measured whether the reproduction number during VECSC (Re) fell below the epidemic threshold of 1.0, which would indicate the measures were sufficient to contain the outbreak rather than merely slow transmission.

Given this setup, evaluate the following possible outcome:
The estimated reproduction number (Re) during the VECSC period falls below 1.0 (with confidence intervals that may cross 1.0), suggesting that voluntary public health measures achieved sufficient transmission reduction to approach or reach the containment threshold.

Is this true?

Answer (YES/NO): NO